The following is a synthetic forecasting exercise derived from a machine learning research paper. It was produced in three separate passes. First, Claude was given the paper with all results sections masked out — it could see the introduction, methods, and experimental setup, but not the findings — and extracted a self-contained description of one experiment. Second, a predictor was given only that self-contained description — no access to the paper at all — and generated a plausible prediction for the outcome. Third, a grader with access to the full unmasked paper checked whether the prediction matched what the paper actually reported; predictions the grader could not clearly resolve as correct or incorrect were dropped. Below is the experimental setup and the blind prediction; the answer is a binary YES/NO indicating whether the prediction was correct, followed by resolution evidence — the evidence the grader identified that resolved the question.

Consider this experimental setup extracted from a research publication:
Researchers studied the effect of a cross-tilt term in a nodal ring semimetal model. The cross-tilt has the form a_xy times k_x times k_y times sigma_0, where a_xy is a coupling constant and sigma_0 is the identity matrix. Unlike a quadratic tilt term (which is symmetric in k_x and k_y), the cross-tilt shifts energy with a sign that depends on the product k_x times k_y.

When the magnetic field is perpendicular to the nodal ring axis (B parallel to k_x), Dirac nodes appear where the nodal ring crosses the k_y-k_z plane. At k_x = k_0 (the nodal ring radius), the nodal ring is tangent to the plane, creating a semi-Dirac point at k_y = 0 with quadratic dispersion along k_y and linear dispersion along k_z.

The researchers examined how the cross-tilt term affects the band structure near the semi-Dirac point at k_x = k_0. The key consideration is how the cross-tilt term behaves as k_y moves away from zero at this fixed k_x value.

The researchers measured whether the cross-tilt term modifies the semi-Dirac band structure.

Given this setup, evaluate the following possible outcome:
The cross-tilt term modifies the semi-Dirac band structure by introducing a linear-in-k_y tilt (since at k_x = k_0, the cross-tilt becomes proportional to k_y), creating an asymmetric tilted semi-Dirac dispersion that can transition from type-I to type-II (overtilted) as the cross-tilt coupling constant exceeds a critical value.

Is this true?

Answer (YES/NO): NO